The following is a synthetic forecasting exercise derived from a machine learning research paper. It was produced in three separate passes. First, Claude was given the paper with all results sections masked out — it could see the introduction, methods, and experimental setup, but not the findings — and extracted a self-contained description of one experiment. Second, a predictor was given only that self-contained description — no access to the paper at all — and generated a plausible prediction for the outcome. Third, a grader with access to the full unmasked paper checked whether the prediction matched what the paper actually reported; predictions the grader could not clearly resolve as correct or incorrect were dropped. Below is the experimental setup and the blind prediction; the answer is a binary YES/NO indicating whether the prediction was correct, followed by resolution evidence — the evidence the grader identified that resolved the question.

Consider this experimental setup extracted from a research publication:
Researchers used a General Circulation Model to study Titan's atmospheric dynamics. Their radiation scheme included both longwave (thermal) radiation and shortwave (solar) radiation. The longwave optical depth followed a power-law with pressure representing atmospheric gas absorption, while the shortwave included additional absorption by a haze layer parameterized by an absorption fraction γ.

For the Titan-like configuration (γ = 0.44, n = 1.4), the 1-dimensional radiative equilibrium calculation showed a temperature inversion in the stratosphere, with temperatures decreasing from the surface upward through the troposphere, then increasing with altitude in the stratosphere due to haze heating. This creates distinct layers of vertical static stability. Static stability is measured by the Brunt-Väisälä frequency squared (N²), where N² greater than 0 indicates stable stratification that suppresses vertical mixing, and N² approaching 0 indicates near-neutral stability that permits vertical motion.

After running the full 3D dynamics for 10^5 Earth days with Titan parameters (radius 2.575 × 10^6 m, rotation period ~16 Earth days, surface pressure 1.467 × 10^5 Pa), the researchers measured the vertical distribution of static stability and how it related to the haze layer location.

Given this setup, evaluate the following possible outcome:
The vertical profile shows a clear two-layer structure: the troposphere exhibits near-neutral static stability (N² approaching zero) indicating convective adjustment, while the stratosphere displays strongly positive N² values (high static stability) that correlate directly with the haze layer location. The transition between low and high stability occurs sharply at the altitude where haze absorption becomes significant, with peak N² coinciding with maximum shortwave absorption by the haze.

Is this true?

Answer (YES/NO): NO